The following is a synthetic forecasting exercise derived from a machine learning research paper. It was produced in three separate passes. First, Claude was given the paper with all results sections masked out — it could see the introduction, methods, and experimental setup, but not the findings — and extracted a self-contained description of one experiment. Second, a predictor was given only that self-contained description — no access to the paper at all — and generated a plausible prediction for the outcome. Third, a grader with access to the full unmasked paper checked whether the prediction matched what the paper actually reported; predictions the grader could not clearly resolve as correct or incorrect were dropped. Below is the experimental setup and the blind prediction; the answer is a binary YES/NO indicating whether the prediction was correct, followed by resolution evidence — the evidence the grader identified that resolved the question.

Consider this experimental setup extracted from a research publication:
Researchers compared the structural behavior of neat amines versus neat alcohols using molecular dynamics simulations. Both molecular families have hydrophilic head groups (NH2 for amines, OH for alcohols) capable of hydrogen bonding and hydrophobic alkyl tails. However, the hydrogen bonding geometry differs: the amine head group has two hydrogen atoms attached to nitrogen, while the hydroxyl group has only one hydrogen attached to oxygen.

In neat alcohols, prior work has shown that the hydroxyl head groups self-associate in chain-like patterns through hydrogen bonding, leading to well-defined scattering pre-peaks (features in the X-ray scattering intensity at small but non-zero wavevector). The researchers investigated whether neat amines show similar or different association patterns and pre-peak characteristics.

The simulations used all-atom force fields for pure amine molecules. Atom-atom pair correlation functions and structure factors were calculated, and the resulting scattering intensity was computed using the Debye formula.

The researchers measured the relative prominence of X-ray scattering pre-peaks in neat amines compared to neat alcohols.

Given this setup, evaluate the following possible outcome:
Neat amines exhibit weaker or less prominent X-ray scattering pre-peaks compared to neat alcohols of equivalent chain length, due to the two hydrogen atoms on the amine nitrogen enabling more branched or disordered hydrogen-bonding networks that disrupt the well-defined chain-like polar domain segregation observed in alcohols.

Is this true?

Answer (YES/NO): YES